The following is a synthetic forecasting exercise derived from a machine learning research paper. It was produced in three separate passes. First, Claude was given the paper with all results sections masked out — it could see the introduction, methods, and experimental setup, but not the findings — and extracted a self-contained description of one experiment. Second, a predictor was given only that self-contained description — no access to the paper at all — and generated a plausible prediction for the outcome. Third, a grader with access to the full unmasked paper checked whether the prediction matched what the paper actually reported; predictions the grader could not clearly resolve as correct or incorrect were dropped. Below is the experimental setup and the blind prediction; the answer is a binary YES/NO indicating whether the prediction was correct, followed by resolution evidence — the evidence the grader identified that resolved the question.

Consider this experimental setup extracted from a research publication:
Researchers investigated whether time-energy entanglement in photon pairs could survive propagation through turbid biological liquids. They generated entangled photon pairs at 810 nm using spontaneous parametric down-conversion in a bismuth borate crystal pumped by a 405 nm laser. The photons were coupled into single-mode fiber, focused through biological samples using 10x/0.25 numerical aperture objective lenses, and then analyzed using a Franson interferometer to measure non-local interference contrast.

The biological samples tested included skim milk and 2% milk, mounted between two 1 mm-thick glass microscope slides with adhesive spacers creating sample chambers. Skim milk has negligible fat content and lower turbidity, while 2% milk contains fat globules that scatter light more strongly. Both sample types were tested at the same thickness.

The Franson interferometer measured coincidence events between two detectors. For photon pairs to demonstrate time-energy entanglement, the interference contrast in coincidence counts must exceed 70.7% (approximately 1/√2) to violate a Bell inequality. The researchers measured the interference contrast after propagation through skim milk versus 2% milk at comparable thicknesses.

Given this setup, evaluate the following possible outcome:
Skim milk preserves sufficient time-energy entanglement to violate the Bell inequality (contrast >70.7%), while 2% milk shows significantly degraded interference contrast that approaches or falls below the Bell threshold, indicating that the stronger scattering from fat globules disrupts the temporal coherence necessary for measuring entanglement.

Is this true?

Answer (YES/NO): NO